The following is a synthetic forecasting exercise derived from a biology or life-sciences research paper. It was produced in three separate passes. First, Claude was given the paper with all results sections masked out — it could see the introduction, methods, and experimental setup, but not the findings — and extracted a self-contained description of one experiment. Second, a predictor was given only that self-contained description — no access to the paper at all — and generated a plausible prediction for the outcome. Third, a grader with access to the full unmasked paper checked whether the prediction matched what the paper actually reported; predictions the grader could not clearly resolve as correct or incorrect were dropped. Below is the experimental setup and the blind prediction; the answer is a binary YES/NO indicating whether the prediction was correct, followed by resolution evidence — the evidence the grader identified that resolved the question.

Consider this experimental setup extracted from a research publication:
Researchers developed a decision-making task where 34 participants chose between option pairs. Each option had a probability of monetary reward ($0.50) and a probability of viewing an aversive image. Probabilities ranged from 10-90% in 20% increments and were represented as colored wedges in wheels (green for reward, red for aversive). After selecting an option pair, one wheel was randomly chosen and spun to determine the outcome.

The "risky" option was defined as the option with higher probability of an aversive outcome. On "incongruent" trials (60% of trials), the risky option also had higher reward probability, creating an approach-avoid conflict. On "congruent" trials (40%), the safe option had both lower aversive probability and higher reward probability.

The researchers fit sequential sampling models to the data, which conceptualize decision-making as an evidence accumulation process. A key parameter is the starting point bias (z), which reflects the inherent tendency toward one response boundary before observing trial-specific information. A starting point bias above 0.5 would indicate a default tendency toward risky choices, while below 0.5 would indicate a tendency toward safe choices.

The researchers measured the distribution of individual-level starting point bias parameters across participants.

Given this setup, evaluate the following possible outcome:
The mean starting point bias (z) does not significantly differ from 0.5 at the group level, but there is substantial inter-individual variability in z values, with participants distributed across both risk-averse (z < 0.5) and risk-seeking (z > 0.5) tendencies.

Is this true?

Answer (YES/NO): NO